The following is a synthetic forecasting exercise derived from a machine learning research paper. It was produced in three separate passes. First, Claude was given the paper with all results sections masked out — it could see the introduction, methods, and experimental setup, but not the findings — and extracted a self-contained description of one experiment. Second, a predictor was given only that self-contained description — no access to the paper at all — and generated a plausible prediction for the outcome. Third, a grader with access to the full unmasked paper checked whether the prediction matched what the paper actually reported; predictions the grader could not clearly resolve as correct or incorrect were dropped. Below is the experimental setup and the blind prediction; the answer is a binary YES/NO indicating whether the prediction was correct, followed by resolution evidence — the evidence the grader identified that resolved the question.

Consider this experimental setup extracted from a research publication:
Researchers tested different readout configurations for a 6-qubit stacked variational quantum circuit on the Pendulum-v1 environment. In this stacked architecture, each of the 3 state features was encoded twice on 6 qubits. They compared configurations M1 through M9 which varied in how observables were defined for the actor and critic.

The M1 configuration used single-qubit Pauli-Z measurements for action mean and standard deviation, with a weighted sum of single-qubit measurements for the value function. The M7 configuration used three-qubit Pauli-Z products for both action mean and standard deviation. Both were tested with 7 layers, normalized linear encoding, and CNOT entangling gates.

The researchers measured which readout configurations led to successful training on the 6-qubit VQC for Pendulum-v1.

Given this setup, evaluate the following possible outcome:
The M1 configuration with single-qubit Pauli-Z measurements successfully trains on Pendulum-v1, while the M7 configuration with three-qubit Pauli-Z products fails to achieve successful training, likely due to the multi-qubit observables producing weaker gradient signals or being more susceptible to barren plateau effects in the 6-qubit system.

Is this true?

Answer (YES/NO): NO